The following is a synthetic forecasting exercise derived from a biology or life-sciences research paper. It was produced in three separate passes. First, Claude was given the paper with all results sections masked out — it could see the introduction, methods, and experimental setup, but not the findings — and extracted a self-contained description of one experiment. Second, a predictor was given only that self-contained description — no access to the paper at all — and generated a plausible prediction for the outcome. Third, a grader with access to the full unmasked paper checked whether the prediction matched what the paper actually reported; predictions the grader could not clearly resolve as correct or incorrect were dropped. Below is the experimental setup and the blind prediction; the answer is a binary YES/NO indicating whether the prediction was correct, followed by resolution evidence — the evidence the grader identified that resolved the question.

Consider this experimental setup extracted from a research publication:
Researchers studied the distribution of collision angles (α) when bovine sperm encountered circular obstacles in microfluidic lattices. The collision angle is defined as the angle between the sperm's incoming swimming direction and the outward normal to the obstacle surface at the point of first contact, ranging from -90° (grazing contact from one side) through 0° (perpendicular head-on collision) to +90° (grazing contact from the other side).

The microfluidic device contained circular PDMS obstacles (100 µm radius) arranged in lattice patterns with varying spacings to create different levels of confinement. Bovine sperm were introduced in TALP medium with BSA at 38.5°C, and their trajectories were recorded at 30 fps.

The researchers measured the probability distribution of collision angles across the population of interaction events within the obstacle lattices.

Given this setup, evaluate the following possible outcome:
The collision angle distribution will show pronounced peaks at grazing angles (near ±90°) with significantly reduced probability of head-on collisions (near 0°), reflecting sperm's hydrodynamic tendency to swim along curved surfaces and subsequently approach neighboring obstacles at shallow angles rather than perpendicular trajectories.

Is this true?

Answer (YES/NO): NO